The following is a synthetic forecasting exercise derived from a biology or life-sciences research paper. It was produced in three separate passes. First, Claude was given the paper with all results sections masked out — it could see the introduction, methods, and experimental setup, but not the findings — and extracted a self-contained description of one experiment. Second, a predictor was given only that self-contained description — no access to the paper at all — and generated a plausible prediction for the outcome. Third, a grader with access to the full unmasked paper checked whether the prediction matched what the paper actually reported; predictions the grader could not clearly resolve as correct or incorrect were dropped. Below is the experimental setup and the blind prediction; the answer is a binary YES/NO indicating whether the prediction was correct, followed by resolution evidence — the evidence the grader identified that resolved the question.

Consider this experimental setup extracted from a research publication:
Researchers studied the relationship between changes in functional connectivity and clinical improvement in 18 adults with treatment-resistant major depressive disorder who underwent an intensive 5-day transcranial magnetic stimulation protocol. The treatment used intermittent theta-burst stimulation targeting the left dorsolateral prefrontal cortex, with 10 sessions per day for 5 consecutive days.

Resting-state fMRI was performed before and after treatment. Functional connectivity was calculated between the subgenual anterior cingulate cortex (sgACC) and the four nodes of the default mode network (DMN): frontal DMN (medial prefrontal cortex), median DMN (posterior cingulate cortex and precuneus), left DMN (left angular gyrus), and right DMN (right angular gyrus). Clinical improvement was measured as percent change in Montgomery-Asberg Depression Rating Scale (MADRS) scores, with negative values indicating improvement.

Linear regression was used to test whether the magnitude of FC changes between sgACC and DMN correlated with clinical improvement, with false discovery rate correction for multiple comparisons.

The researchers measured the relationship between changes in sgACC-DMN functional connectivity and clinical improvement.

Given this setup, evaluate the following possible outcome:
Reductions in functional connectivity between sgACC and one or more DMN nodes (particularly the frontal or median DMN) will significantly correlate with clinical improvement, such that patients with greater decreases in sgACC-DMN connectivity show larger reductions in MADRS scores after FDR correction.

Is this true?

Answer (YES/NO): NO